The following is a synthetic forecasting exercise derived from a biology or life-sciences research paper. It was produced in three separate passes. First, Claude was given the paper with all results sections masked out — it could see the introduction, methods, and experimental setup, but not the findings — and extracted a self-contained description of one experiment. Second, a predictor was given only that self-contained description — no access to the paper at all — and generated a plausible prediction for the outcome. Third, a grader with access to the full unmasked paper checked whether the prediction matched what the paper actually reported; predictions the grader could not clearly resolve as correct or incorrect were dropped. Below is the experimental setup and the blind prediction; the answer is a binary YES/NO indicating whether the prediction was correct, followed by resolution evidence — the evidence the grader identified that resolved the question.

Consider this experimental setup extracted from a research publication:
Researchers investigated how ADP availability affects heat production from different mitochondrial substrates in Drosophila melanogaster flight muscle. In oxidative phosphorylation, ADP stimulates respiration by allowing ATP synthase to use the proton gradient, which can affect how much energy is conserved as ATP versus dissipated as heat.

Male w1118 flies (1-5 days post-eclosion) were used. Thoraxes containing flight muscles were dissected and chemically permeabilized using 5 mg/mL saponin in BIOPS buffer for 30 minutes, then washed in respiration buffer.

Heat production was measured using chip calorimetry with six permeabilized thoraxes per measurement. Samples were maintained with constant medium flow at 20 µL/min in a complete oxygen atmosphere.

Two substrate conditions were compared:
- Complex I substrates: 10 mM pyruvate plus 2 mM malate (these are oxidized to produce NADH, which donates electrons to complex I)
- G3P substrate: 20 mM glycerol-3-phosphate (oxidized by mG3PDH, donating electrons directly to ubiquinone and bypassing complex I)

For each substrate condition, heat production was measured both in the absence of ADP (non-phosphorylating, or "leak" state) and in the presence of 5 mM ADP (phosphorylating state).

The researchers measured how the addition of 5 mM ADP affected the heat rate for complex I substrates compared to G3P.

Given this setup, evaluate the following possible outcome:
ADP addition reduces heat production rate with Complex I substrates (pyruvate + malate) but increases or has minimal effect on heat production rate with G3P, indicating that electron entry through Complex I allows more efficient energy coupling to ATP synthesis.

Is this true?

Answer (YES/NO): NO